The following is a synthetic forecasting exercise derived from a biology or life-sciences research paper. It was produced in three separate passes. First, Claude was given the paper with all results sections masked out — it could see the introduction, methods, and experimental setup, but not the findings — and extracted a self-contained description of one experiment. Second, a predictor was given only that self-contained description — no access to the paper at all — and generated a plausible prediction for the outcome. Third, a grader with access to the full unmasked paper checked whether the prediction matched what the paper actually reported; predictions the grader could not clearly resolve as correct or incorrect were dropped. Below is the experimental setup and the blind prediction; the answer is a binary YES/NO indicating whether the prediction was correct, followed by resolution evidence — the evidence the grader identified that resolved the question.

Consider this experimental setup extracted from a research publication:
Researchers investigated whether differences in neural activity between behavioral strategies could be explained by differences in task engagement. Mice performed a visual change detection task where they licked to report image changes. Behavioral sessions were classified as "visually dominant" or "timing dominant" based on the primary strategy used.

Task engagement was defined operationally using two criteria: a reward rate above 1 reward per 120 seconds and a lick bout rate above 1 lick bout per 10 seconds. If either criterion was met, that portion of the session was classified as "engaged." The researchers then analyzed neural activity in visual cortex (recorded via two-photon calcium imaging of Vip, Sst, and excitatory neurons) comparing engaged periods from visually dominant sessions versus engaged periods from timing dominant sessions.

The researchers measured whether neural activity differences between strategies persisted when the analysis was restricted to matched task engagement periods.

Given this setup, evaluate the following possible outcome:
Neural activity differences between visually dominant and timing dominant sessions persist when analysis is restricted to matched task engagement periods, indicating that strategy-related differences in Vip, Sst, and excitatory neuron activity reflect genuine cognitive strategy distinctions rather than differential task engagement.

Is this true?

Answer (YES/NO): YES